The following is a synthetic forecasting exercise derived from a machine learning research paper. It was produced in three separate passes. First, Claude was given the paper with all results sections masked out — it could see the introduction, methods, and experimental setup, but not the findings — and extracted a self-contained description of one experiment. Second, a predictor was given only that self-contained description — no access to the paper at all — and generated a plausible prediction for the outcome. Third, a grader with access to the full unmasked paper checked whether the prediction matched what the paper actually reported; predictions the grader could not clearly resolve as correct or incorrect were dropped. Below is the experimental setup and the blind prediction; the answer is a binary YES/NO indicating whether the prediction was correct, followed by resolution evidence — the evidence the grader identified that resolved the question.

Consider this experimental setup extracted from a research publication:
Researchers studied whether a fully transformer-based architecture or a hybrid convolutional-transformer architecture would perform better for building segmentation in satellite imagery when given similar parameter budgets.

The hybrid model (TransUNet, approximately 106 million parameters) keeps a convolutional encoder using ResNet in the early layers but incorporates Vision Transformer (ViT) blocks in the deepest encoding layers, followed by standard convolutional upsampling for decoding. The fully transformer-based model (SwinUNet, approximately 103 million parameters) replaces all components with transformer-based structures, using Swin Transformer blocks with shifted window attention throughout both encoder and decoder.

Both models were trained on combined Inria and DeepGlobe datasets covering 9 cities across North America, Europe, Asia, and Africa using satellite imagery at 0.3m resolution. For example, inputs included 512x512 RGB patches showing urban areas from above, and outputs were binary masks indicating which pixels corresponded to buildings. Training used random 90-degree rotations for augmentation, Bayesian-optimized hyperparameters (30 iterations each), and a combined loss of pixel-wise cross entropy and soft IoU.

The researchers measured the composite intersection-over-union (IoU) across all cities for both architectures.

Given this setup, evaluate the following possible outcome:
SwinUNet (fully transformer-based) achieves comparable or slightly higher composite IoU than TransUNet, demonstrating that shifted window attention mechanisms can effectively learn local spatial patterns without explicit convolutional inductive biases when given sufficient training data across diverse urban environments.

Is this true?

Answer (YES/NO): NO